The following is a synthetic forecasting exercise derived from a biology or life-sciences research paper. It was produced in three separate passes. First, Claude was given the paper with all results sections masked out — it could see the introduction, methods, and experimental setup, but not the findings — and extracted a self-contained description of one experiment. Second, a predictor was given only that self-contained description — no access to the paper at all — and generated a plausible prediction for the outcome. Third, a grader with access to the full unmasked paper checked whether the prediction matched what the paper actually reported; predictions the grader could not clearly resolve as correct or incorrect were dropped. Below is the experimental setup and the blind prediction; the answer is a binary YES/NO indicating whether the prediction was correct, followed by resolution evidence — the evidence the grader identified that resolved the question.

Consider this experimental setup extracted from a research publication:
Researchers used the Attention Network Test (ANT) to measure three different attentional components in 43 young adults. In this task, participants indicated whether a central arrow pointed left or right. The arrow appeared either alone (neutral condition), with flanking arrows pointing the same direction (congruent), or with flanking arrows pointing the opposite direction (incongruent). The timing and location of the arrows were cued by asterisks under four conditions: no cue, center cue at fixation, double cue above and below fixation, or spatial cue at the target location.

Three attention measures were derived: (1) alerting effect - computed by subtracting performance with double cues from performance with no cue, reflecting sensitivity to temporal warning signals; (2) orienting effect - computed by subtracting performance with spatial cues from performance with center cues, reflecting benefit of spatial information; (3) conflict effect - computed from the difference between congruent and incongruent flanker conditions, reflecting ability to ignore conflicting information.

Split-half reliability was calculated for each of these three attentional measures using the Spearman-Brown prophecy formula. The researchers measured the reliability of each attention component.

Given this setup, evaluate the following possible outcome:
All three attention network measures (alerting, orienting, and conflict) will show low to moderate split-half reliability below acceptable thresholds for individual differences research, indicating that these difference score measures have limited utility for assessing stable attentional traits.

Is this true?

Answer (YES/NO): NO